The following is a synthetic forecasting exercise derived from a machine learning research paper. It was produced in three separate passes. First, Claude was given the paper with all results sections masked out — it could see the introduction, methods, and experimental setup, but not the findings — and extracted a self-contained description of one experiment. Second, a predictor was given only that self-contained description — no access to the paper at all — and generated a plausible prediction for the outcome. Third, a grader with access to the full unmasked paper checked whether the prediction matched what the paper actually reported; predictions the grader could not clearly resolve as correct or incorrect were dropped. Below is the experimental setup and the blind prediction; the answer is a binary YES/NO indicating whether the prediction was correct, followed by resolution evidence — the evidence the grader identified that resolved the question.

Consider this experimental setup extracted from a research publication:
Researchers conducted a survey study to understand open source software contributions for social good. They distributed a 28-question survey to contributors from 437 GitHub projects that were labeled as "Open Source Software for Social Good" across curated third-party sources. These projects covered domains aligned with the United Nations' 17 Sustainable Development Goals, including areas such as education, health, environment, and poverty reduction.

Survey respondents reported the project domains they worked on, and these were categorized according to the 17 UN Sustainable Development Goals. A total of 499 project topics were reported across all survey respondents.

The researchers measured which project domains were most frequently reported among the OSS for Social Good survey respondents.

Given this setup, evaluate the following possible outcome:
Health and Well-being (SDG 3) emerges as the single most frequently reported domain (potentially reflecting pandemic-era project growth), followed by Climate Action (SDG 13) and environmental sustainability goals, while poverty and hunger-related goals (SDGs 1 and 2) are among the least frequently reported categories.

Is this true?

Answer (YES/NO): NO